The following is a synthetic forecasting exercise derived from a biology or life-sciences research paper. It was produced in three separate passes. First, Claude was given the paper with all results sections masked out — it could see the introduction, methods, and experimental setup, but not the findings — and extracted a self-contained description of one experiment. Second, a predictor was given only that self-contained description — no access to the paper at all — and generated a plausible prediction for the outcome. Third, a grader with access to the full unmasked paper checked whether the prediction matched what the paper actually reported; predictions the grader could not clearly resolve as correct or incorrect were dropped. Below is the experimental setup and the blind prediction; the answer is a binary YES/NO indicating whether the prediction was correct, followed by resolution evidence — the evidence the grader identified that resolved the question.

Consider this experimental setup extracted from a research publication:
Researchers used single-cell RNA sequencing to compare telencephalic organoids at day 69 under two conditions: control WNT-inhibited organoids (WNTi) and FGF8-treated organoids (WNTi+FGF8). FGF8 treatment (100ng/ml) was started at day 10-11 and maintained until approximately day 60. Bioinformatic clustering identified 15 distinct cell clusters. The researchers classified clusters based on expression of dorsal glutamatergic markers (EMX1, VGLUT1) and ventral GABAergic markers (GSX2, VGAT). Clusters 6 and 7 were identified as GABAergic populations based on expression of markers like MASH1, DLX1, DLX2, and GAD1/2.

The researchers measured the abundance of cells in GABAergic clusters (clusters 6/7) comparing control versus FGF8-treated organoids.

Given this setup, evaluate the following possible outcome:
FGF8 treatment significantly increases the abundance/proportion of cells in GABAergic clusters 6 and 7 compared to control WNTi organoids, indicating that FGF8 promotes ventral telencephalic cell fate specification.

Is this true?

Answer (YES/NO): YES